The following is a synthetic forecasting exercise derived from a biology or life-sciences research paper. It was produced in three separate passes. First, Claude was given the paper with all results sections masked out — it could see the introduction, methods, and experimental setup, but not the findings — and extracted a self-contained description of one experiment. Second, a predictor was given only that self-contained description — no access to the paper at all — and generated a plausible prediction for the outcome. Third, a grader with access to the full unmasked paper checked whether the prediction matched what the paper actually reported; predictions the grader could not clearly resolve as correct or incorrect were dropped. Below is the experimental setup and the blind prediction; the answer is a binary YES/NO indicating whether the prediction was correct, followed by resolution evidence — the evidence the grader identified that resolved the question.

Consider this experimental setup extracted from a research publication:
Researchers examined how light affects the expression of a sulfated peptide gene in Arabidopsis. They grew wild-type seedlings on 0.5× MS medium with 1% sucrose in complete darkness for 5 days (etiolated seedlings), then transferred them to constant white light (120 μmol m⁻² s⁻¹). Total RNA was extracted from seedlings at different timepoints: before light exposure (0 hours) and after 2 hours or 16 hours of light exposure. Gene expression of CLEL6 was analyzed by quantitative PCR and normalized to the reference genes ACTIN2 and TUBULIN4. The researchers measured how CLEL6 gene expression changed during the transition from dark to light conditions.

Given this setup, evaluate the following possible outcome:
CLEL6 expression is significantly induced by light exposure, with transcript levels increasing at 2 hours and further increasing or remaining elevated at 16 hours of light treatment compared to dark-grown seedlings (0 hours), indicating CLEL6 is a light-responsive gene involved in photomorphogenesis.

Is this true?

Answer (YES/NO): NO